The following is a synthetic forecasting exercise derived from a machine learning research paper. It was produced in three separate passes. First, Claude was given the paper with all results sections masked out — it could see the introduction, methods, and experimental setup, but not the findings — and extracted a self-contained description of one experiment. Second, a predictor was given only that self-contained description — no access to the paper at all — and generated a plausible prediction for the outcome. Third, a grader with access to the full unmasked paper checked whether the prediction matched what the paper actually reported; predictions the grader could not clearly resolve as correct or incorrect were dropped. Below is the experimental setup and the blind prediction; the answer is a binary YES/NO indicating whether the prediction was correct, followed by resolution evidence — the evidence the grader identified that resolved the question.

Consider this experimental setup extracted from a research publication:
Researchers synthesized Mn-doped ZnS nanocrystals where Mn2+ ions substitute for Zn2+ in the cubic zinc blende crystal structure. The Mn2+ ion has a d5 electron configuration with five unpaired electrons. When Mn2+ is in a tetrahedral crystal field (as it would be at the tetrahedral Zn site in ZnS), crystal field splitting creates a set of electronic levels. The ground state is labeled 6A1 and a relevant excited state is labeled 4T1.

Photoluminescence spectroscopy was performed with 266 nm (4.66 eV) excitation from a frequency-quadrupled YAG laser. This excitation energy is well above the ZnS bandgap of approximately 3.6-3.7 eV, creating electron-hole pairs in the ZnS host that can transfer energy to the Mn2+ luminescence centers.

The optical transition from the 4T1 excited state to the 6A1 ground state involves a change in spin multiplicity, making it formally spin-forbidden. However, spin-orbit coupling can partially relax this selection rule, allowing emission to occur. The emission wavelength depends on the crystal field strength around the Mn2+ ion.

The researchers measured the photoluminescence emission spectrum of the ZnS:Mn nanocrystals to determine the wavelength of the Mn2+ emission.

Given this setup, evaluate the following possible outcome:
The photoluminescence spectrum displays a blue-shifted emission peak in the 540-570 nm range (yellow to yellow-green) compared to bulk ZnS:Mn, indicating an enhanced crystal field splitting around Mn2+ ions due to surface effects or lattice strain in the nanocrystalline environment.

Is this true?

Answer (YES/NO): NO